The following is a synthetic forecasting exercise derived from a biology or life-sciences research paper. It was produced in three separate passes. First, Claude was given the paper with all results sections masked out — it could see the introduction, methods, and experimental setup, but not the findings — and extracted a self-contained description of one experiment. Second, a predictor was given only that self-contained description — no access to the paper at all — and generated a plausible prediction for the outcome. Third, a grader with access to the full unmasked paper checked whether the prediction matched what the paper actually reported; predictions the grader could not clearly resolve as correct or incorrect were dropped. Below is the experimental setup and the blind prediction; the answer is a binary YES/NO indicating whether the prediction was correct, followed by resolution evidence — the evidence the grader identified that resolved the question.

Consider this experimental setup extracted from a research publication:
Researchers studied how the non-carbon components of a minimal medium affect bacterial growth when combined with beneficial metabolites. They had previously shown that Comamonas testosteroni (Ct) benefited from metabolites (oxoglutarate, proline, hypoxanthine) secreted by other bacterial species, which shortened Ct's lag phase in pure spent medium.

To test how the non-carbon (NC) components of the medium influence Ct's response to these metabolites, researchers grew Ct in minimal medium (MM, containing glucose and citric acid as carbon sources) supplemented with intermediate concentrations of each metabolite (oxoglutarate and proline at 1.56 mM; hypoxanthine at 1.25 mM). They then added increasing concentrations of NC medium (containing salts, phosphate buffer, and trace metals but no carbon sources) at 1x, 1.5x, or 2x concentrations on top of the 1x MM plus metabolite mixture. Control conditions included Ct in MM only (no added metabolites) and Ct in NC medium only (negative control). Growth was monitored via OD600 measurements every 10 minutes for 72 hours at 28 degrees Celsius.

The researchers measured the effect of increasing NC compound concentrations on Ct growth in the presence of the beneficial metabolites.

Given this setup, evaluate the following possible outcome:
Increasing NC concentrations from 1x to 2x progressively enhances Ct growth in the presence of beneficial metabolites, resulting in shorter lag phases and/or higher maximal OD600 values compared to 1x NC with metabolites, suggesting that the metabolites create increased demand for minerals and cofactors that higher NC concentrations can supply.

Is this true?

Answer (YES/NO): NO